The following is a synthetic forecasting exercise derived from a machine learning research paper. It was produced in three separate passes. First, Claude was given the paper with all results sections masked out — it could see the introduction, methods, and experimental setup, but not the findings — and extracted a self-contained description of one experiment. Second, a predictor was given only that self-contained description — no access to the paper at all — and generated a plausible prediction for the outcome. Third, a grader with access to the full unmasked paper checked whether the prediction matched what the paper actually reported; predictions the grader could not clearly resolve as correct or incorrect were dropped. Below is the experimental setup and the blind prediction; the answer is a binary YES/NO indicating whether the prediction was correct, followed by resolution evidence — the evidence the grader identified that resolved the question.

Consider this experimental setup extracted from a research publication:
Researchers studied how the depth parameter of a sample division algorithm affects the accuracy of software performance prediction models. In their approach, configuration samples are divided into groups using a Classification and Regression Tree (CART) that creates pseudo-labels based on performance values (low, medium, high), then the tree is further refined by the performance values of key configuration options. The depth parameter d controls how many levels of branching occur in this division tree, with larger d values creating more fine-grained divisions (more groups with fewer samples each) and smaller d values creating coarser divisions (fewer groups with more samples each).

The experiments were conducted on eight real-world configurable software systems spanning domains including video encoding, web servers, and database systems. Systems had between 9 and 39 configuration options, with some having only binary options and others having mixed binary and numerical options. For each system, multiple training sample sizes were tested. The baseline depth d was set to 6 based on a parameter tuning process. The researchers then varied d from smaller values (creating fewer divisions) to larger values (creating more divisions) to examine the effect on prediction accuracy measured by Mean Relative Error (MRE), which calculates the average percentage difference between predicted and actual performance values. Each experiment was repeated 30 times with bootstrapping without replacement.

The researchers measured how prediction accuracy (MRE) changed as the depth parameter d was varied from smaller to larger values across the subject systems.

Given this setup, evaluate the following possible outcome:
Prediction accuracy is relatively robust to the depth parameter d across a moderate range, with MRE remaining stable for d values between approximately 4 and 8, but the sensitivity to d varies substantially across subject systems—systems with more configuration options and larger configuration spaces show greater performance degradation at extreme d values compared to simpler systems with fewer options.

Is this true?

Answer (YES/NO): NO